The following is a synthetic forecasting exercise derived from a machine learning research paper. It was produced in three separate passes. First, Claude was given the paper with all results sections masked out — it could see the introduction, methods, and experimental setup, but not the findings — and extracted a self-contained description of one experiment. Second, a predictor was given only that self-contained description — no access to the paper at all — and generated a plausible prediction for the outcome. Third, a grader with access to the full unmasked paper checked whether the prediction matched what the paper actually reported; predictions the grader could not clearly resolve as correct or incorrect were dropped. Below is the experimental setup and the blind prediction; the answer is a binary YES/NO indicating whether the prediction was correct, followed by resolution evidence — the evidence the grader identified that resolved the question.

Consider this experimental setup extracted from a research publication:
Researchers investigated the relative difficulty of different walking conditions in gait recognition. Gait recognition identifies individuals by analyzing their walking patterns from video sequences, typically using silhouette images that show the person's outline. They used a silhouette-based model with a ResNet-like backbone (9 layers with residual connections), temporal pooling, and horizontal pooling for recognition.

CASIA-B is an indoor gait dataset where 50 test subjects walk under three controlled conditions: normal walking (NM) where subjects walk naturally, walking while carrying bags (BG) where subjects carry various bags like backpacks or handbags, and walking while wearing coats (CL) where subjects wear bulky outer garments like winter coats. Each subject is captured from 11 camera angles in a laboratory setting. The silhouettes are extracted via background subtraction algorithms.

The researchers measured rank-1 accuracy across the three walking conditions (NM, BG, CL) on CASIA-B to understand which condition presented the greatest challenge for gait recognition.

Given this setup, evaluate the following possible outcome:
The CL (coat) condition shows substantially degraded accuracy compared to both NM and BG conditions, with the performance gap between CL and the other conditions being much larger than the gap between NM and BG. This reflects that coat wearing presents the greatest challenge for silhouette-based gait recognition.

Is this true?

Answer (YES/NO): YES